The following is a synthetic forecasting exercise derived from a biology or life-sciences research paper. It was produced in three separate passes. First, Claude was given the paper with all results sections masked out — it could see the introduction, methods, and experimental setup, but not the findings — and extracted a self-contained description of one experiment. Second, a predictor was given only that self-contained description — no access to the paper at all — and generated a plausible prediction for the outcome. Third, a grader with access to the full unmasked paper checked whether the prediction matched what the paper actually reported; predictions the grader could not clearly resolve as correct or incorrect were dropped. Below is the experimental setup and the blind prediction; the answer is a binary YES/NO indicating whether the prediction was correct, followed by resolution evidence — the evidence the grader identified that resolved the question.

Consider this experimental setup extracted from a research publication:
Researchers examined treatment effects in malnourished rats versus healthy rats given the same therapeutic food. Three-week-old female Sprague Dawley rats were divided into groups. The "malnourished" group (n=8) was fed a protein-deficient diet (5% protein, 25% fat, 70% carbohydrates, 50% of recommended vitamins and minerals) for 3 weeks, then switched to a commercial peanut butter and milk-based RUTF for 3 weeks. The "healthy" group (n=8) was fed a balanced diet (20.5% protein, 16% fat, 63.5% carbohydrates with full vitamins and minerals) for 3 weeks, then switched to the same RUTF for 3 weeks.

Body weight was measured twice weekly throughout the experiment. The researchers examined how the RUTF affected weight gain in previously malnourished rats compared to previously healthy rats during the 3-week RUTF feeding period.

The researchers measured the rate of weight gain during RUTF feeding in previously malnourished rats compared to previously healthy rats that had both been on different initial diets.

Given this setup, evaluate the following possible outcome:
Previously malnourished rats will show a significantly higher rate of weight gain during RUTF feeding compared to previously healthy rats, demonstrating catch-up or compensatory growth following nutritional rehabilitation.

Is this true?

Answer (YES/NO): NO